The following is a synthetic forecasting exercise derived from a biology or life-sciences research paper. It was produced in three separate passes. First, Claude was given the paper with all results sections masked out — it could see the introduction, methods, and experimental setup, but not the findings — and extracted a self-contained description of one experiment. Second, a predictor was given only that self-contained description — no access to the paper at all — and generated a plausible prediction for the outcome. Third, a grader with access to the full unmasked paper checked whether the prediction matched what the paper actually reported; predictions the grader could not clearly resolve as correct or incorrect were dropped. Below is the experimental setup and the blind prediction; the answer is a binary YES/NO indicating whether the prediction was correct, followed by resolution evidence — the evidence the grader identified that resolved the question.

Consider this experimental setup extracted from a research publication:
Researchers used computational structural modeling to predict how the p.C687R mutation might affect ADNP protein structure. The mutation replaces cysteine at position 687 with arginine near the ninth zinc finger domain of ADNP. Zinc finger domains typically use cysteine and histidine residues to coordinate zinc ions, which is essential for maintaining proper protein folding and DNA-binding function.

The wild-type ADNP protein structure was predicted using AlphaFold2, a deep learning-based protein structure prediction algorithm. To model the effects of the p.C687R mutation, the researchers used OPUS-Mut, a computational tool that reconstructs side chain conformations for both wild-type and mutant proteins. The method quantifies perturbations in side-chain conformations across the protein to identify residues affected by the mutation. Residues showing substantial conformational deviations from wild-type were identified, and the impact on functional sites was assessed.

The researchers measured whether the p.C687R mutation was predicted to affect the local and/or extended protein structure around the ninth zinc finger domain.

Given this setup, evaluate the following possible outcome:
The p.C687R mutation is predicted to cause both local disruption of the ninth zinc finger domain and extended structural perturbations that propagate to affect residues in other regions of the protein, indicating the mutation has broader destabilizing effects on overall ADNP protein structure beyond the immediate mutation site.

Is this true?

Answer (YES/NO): YES